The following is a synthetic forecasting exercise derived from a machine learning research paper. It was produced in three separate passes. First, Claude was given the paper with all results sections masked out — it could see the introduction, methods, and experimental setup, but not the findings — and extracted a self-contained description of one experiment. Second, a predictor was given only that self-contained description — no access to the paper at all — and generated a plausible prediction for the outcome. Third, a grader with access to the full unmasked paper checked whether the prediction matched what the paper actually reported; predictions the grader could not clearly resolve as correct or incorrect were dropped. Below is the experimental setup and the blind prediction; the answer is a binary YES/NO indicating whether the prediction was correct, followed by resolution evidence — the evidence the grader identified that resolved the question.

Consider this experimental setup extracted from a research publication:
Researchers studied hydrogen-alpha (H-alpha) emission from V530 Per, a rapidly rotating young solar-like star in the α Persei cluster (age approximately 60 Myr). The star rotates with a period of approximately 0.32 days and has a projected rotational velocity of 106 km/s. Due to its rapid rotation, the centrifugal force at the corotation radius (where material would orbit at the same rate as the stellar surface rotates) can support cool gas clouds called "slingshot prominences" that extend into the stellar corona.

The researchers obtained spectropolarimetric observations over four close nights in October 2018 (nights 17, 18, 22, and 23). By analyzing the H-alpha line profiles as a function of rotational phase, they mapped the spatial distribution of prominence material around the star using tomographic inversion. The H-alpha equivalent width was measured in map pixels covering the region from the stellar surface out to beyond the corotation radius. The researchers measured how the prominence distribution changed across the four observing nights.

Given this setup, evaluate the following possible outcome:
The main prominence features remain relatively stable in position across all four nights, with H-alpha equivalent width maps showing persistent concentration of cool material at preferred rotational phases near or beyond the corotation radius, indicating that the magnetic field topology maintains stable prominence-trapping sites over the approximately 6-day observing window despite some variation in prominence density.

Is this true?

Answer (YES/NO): YES